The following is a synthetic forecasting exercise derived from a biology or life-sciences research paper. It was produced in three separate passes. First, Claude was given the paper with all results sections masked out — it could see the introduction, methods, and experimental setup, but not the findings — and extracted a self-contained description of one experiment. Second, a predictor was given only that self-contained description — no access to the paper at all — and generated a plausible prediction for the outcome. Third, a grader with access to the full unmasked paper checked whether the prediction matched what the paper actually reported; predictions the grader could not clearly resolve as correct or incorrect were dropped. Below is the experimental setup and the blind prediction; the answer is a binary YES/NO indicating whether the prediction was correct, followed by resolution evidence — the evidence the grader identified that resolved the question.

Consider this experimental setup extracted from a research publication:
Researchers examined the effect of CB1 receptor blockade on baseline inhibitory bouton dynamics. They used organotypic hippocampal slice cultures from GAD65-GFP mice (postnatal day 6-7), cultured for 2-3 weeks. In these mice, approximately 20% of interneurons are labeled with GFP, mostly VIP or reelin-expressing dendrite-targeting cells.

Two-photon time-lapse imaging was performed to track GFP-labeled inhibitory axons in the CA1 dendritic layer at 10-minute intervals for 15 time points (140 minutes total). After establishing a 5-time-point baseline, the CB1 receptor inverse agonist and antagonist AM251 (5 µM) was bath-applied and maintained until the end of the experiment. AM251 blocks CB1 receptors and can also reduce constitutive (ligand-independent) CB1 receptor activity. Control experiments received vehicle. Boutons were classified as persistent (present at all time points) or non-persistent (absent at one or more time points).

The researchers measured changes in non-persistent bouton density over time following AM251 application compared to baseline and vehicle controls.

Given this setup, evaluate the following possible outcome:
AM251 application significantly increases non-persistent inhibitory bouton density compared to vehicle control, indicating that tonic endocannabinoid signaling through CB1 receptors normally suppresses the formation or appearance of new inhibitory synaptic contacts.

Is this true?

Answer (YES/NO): NO